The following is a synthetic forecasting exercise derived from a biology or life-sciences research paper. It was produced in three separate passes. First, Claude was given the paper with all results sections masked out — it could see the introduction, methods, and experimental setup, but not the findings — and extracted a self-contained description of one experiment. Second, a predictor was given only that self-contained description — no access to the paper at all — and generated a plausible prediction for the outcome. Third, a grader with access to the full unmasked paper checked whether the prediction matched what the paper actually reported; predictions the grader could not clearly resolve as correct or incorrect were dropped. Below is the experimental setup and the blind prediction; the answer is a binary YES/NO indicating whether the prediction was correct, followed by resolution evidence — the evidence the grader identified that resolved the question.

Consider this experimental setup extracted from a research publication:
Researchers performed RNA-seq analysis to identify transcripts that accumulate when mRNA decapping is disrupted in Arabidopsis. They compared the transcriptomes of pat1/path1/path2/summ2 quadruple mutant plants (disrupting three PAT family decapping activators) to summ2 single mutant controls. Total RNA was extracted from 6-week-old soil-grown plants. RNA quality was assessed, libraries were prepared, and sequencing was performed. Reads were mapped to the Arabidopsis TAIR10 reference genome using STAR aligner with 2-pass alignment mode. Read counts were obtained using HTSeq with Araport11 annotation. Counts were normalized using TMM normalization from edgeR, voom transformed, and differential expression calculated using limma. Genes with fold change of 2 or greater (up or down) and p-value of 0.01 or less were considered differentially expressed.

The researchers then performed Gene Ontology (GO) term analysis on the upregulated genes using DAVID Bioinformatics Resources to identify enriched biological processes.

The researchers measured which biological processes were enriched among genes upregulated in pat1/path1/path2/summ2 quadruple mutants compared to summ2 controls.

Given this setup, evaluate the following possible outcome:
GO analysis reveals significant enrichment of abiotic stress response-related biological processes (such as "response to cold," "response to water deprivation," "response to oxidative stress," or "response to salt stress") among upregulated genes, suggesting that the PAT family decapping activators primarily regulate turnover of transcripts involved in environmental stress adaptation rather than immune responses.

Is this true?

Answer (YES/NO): YES